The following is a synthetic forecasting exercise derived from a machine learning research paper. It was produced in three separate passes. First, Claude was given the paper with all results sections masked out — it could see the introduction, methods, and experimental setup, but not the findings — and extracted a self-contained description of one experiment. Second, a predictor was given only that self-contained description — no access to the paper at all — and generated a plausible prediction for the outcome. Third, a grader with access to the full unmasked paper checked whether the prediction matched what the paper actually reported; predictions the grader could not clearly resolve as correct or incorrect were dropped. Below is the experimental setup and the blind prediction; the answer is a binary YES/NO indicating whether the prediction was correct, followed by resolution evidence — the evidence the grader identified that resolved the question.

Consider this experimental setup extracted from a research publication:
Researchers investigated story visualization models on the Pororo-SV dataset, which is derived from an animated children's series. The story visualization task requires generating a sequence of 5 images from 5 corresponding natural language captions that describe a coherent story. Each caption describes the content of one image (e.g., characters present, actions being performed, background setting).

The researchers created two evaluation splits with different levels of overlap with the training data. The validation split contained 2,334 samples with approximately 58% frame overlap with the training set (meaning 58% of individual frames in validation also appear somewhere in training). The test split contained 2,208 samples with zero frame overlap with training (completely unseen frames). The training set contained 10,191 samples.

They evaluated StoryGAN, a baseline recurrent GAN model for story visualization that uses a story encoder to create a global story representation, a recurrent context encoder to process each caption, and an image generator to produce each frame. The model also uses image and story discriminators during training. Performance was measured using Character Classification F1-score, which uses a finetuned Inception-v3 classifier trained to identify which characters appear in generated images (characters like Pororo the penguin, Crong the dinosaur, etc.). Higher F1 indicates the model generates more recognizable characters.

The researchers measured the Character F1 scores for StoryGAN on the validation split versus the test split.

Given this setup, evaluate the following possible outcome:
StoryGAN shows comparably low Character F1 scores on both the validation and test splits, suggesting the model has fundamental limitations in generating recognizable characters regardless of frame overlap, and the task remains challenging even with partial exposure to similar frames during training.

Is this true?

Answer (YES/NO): NO